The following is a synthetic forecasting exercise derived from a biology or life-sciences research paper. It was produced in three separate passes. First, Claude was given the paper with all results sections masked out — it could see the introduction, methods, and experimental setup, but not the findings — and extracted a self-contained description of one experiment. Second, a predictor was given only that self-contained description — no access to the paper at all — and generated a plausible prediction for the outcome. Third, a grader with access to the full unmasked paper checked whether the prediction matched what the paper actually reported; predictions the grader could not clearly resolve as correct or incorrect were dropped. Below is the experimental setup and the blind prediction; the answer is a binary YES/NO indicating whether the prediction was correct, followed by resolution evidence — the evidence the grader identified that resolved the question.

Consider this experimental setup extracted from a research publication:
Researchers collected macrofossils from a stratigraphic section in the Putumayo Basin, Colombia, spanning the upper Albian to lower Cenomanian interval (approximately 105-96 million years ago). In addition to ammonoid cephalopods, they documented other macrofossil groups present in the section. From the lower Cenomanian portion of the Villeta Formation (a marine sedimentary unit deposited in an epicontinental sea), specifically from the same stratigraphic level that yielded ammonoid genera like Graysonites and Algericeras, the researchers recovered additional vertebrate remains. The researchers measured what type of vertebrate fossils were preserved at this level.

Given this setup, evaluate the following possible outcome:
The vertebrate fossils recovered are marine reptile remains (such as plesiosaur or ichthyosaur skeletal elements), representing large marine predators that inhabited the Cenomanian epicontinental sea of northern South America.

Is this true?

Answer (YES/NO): NO